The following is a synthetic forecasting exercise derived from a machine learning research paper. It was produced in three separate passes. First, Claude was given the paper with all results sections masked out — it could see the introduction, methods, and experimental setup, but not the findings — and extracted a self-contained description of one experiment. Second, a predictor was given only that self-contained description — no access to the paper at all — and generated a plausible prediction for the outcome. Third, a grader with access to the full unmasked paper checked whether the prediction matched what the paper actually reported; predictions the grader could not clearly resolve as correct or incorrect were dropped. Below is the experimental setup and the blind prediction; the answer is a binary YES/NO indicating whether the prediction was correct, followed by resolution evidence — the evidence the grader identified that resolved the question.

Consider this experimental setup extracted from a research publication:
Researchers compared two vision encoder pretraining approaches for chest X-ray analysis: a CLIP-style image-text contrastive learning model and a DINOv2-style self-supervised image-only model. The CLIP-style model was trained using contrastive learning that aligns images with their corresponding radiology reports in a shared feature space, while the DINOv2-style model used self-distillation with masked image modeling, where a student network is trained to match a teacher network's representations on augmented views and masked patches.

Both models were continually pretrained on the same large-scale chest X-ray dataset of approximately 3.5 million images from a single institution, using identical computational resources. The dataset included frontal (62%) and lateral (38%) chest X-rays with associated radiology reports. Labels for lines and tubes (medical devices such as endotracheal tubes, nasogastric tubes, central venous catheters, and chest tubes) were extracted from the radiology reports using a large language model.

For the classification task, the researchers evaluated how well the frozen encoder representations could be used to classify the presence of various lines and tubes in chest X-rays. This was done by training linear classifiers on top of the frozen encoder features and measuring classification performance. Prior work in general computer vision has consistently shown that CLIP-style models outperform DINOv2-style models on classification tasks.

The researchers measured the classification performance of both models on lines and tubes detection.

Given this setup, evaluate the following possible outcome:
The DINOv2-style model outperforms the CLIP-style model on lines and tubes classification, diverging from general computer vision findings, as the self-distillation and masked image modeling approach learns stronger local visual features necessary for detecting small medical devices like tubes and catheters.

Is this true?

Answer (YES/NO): NO